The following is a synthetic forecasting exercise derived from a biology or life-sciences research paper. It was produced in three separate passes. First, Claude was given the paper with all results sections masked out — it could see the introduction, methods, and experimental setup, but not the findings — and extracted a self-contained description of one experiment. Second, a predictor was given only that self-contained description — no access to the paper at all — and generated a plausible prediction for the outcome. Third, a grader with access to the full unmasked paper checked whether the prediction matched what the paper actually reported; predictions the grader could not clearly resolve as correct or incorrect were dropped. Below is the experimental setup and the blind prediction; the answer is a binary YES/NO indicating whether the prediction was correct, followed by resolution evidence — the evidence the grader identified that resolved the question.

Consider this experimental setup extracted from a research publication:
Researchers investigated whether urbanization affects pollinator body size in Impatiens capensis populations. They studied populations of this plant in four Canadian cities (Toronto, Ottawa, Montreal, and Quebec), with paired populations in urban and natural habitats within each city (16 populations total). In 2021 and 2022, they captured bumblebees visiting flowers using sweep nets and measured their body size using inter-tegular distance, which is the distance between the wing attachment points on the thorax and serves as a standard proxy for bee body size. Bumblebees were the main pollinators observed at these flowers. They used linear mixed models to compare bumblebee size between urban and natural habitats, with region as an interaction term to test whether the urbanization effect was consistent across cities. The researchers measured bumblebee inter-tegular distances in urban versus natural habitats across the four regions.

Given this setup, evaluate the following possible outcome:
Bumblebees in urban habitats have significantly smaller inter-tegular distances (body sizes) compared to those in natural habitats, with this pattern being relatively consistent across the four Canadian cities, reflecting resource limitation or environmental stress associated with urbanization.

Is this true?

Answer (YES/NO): NO